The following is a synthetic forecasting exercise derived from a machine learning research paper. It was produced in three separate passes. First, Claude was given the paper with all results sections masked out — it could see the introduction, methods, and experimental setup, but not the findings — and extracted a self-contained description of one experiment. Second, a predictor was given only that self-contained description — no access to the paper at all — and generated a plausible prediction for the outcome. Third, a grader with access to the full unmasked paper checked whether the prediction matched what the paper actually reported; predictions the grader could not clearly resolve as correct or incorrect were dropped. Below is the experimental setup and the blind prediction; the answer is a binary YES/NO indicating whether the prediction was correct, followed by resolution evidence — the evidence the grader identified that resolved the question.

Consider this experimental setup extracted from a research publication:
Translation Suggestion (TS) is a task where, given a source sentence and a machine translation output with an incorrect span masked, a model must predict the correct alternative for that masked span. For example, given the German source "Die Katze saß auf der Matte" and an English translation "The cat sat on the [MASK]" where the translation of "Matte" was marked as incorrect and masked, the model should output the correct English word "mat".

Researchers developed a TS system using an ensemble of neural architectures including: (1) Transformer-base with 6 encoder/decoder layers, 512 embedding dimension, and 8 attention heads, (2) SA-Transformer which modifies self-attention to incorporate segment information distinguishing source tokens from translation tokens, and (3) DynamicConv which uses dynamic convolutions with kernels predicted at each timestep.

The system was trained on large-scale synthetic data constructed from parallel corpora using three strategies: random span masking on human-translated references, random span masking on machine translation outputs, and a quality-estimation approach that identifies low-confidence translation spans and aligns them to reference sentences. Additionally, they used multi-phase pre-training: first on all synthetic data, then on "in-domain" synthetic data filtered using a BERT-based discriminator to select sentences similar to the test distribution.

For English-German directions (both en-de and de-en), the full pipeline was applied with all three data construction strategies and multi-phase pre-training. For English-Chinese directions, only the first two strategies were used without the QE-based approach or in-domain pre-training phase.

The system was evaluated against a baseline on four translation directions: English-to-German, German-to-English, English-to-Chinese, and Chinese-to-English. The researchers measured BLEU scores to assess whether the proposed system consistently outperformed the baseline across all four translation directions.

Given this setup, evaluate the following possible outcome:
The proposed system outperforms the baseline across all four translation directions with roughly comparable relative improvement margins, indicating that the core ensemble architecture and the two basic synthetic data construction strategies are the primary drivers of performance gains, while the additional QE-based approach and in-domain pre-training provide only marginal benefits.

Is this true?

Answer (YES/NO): NO